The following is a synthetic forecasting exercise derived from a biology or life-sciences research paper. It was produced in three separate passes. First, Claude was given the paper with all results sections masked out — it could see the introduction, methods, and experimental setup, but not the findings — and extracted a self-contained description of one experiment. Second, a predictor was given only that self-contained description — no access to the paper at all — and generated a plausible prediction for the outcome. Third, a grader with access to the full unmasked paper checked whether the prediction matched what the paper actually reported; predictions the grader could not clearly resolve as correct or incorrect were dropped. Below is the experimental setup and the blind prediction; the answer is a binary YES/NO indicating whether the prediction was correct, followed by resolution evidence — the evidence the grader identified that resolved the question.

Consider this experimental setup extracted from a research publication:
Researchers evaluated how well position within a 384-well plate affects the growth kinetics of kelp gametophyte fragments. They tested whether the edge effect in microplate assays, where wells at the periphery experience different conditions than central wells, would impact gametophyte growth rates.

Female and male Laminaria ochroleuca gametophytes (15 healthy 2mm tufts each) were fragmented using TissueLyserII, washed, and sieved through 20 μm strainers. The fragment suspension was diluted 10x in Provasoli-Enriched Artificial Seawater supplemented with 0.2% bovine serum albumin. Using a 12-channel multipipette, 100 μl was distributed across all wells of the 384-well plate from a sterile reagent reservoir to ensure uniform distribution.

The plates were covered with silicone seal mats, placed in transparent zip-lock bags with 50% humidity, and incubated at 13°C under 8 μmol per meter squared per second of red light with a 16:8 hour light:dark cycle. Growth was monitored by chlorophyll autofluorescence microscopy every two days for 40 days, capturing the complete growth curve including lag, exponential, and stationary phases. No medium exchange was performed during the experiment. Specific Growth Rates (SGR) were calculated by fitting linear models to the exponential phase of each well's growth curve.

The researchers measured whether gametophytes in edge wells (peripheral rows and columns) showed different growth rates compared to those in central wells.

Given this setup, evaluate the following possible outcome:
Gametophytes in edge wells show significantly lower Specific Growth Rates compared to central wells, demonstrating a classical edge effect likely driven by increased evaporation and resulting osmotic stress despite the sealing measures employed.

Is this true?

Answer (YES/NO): NO